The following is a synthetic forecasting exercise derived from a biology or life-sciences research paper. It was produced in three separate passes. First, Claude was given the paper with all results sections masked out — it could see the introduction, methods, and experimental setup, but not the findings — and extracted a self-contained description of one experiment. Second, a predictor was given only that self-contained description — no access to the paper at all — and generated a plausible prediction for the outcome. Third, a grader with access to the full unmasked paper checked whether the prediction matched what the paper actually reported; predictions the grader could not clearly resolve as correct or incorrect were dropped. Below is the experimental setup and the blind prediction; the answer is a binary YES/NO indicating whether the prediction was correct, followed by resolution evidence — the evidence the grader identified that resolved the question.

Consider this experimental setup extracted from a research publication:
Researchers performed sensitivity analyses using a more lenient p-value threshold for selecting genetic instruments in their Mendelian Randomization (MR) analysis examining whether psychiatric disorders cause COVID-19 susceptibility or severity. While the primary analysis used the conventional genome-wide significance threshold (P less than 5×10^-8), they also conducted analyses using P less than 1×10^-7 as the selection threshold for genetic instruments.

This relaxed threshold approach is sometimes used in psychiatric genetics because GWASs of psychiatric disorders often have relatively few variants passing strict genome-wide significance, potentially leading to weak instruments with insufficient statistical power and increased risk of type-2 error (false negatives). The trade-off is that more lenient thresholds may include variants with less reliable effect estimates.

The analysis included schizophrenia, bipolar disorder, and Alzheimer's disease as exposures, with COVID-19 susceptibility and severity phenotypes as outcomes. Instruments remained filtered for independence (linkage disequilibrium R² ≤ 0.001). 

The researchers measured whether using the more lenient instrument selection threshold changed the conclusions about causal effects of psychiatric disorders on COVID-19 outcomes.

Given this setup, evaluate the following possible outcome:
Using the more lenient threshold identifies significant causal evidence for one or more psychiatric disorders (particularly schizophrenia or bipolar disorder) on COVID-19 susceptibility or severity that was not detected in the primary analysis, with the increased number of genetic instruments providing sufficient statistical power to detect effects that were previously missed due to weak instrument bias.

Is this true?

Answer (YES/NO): NO